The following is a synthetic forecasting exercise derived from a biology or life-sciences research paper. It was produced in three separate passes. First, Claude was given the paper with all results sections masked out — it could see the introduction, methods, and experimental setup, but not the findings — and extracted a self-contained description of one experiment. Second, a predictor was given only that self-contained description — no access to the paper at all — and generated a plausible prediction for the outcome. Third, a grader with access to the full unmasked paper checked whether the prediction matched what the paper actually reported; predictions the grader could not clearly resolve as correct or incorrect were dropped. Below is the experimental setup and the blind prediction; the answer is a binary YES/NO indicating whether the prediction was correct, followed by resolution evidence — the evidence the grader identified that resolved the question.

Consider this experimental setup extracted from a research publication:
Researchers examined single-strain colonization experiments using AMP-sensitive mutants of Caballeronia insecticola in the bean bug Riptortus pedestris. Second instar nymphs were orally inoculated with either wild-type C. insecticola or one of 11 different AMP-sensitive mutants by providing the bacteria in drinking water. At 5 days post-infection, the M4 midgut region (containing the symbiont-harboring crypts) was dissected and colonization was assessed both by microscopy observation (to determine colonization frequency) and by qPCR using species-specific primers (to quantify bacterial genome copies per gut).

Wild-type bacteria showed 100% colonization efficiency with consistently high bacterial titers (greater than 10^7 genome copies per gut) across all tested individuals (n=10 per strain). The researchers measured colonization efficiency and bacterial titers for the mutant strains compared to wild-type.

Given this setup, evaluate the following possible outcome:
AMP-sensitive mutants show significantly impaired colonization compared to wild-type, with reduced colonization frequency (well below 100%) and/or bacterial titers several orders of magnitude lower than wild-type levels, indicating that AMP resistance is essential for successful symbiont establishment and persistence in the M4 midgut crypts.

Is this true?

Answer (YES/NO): NO